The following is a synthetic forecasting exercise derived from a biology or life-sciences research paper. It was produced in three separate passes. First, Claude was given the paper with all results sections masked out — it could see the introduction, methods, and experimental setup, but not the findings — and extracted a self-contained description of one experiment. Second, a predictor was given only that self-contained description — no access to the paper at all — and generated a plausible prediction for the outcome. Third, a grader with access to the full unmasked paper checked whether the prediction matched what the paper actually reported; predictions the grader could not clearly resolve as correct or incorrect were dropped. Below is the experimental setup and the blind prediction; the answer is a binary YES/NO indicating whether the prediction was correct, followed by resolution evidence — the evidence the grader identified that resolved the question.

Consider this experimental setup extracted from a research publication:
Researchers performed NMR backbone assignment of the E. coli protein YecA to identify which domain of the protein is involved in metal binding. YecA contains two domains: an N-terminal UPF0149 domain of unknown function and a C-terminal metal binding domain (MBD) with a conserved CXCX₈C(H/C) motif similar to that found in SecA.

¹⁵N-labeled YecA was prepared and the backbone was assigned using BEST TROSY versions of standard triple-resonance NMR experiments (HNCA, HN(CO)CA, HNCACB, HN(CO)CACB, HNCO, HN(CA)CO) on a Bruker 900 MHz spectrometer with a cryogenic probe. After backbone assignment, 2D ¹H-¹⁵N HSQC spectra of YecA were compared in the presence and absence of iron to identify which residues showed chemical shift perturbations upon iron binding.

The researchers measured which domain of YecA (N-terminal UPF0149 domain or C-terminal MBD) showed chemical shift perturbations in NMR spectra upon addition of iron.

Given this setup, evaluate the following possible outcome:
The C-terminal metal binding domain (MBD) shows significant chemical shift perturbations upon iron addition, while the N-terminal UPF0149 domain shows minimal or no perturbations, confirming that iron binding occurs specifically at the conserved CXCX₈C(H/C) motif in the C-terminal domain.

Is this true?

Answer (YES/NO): YES